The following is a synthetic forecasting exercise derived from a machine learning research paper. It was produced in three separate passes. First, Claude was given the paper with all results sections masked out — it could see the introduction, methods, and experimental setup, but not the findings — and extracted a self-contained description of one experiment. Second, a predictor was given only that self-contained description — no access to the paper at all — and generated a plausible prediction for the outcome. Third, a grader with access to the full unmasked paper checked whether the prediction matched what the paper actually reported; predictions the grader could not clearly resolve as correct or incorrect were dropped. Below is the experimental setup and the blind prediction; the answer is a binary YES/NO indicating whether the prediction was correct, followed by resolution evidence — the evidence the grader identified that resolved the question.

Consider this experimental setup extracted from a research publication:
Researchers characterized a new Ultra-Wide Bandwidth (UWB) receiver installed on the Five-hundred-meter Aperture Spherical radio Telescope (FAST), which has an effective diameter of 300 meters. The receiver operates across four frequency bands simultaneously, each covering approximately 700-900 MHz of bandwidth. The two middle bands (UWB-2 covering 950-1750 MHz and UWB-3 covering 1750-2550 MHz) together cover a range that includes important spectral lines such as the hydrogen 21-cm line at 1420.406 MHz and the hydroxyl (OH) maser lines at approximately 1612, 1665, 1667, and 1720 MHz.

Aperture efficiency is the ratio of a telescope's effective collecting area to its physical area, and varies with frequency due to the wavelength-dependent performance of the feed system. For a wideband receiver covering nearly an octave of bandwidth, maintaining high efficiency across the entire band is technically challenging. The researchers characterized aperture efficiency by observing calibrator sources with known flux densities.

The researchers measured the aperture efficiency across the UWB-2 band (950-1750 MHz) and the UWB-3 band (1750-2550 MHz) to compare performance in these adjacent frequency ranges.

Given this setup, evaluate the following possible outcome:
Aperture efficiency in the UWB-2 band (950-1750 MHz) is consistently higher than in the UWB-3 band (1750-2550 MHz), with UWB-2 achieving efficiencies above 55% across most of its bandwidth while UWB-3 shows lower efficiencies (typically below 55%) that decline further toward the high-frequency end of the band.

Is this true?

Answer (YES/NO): NO